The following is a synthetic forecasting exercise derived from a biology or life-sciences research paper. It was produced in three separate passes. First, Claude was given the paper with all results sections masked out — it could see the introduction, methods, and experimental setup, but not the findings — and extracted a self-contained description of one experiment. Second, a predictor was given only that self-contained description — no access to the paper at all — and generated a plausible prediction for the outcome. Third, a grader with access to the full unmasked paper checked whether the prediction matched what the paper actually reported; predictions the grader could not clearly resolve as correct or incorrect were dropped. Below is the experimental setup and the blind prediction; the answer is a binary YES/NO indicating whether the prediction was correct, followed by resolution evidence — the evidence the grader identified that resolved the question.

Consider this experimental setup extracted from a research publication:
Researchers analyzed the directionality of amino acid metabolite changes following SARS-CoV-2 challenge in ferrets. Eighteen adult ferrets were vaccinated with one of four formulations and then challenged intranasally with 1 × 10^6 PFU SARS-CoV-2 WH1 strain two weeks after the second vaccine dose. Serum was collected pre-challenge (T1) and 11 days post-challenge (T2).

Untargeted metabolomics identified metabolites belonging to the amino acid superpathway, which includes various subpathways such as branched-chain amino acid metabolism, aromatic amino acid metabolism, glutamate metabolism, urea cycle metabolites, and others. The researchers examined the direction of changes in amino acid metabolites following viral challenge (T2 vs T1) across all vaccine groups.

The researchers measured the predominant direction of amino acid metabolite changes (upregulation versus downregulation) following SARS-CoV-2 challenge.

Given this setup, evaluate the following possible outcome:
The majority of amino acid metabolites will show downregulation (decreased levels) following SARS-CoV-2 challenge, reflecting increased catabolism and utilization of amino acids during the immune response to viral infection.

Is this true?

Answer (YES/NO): YES